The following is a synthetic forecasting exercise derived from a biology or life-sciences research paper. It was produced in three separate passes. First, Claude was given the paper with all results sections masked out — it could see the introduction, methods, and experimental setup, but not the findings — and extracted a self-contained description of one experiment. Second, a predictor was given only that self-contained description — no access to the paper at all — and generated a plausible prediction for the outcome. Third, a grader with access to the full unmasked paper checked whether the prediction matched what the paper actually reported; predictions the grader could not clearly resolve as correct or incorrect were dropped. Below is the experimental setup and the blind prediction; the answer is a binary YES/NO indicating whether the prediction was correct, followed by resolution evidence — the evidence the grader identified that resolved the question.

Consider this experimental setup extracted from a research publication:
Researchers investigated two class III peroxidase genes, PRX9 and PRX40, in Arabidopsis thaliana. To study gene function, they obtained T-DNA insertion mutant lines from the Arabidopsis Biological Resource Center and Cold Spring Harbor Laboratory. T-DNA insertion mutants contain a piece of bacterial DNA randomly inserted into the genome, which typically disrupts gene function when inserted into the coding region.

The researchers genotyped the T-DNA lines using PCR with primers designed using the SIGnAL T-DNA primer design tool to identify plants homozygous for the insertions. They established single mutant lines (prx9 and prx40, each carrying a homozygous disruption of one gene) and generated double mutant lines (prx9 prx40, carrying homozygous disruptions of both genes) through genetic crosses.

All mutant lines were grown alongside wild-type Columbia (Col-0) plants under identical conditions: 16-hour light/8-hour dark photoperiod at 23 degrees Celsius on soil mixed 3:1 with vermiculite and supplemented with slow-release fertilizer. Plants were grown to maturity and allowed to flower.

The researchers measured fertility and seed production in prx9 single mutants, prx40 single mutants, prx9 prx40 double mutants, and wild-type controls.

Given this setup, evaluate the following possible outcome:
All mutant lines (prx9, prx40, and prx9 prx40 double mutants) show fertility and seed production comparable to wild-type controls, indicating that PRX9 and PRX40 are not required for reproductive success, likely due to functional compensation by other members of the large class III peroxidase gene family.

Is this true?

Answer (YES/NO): NO